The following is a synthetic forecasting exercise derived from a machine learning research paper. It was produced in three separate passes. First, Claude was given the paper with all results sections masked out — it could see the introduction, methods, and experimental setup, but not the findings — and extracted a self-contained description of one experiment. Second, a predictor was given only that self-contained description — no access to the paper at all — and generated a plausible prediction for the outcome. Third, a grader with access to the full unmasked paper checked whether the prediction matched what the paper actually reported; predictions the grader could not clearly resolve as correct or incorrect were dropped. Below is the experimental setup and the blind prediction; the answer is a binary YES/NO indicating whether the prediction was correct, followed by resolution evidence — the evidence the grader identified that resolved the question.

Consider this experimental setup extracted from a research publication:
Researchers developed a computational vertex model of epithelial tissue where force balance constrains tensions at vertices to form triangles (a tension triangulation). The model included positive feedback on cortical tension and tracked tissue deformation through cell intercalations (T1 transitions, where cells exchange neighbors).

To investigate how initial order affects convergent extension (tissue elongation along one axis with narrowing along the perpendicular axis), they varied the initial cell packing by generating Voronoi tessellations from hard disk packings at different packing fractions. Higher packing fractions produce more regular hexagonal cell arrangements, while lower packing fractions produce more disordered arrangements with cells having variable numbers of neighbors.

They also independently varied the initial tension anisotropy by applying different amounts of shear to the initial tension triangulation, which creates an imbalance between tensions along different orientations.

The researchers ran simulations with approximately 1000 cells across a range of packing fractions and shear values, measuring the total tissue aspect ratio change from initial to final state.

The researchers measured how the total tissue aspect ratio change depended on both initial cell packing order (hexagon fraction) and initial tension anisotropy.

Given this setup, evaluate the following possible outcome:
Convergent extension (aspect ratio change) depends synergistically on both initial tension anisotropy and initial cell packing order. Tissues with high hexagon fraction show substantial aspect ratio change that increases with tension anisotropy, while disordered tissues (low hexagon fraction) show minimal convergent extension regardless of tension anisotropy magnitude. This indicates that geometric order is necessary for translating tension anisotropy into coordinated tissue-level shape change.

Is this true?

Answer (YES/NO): NO